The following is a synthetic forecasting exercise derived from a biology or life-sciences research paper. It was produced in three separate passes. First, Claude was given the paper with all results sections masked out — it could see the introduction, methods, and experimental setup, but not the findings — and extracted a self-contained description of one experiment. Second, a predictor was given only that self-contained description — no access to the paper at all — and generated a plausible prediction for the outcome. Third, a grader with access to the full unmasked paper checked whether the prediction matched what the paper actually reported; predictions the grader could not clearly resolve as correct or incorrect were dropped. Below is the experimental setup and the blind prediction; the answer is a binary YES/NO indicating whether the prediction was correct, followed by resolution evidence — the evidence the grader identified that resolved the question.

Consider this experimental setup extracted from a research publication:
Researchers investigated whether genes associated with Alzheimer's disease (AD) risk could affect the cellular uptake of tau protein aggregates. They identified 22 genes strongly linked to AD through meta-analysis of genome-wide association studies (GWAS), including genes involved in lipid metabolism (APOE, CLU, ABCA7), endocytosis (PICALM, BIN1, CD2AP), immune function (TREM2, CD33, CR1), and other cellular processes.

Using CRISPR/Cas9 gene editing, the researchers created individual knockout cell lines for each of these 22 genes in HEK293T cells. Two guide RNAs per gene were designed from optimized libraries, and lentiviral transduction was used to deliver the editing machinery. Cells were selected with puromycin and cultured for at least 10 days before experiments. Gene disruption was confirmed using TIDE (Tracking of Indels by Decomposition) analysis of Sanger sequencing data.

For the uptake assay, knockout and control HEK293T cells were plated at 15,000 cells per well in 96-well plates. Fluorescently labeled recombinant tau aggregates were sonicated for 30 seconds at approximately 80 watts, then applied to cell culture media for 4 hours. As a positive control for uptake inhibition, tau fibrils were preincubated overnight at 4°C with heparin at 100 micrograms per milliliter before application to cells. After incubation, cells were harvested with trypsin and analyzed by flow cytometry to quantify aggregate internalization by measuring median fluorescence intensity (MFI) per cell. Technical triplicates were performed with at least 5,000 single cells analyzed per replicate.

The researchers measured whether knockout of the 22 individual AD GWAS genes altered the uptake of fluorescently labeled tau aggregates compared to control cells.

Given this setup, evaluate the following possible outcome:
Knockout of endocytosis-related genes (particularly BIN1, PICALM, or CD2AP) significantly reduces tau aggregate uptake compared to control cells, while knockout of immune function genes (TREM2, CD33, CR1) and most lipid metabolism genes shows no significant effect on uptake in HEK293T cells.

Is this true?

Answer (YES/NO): NO